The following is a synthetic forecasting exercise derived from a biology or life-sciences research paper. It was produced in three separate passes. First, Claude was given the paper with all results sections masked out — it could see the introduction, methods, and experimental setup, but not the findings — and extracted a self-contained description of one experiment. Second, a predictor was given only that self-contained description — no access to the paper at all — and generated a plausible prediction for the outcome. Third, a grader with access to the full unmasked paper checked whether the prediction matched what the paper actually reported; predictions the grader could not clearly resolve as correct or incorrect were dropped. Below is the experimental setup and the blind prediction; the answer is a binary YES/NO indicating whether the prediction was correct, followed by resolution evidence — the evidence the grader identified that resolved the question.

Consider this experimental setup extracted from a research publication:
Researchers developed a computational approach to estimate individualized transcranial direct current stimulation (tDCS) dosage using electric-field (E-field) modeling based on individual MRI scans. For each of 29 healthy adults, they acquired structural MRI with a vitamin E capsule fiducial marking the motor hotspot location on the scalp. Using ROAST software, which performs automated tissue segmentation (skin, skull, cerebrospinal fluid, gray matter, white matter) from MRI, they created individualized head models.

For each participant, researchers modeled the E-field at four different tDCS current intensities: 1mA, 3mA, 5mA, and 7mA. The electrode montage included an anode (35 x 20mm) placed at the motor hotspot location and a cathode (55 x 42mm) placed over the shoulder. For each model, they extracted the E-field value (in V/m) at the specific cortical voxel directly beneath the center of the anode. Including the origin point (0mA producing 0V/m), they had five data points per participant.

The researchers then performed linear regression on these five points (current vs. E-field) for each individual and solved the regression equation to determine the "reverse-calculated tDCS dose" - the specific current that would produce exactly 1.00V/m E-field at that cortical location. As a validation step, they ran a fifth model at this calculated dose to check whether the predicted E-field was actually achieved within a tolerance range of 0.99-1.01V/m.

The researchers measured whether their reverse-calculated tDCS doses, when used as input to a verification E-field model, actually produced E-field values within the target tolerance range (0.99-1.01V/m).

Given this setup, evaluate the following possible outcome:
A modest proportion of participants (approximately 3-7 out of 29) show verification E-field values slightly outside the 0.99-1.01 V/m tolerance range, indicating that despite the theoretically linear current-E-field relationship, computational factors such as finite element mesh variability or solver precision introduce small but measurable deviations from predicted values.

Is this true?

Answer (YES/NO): NO